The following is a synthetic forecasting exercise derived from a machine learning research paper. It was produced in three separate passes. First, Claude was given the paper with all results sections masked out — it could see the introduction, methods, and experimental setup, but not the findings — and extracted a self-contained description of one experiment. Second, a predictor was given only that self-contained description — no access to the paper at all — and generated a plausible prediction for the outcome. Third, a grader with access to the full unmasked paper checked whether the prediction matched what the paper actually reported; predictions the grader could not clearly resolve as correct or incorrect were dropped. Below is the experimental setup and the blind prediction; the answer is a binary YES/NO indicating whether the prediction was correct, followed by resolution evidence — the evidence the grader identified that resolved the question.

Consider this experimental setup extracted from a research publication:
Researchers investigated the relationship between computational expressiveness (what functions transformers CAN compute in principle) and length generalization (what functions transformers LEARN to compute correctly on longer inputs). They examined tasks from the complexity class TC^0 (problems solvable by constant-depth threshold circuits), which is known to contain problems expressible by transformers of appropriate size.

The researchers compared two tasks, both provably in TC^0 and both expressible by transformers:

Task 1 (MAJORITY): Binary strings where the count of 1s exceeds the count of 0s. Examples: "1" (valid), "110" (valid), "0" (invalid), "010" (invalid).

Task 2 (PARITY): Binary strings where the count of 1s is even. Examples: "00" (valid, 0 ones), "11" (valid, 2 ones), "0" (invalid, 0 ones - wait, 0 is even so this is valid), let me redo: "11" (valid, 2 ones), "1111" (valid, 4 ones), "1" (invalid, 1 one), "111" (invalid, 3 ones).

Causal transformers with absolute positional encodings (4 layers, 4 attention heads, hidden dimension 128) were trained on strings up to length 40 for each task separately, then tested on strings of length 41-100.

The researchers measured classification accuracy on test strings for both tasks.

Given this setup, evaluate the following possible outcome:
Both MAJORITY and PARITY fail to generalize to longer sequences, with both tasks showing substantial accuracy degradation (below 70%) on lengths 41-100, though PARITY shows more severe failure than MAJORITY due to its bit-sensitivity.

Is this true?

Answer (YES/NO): NO